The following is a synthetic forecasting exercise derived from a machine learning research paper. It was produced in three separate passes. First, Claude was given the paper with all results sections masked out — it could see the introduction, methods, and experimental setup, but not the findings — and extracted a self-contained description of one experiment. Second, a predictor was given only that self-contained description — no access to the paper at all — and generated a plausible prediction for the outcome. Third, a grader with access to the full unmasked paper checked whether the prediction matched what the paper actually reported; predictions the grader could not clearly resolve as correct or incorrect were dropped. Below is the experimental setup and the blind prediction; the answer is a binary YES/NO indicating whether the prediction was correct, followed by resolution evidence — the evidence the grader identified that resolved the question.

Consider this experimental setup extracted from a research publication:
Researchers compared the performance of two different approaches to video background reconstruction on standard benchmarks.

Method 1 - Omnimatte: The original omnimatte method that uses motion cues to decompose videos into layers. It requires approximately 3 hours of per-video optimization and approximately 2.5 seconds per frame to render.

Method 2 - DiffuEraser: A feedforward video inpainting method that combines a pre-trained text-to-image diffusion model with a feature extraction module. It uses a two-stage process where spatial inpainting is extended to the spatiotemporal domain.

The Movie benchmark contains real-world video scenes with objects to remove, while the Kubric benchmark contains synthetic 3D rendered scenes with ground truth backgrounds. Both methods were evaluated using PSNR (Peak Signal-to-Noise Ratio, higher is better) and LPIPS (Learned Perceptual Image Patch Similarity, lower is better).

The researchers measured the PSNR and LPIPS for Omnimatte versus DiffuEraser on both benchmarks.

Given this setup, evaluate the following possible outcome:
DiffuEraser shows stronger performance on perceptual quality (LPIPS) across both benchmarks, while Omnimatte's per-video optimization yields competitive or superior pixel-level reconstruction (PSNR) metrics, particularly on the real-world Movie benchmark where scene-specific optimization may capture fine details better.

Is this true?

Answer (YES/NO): NO